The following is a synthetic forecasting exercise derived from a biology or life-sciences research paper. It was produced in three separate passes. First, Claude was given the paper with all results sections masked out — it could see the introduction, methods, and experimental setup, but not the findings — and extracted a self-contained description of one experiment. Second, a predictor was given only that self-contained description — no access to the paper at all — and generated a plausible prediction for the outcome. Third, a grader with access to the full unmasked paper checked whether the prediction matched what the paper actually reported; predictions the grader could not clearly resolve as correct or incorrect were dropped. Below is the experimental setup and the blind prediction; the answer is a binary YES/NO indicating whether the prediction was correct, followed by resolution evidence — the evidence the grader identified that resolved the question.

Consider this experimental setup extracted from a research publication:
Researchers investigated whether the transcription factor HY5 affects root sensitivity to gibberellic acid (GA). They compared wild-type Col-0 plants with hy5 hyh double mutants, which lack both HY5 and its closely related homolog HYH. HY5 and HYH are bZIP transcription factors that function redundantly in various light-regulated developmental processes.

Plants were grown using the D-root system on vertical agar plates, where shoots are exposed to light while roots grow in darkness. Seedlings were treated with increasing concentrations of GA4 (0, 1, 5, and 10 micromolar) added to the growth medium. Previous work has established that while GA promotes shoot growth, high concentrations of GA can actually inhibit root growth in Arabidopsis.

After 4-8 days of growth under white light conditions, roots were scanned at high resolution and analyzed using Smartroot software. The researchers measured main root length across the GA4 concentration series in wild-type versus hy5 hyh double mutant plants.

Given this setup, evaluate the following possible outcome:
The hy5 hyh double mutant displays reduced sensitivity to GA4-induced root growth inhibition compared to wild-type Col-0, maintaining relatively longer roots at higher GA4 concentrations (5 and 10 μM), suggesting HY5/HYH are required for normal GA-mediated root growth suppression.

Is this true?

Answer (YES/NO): YES